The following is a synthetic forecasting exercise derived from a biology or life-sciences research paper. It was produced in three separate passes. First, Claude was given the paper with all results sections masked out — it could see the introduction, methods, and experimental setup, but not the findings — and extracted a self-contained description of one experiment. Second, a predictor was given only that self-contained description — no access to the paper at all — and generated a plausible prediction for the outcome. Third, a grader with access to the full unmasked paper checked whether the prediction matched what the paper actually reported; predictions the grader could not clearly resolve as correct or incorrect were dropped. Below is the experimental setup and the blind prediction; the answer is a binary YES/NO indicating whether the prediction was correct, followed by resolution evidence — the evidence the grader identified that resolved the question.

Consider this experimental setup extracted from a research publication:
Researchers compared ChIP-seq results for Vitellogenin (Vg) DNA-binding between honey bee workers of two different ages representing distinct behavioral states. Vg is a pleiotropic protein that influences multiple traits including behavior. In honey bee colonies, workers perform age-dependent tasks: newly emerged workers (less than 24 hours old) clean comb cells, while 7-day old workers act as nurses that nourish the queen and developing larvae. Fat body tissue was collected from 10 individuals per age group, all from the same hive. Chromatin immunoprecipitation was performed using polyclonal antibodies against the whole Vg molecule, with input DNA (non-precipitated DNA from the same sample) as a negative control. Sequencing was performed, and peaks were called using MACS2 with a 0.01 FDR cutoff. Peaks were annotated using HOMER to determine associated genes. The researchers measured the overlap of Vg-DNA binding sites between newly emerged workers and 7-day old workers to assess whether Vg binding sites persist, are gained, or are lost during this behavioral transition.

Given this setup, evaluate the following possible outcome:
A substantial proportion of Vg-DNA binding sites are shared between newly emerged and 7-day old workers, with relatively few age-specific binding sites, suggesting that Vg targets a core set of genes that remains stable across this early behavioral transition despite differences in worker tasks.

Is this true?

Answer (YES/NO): NO